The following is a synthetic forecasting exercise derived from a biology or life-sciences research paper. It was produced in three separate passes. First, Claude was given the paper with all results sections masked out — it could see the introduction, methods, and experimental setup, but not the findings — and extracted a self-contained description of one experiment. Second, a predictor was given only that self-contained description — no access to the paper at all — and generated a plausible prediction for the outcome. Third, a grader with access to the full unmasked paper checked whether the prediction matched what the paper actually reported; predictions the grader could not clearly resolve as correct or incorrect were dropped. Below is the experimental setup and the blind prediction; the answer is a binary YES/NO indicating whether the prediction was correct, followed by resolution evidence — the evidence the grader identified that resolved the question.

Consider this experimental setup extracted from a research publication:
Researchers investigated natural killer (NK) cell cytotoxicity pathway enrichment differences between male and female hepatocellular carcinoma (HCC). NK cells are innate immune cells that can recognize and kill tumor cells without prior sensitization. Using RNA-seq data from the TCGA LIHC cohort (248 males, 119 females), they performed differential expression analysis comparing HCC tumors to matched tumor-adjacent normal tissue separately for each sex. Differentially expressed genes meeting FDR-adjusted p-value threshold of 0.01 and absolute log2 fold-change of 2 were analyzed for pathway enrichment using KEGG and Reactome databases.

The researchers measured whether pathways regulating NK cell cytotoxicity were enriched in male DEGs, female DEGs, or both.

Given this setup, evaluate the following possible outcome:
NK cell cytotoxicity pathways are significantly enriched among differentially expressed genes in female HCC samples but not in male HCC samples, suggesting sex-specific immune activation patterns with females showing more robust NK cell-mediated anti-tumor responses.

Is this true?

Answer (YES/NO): NO